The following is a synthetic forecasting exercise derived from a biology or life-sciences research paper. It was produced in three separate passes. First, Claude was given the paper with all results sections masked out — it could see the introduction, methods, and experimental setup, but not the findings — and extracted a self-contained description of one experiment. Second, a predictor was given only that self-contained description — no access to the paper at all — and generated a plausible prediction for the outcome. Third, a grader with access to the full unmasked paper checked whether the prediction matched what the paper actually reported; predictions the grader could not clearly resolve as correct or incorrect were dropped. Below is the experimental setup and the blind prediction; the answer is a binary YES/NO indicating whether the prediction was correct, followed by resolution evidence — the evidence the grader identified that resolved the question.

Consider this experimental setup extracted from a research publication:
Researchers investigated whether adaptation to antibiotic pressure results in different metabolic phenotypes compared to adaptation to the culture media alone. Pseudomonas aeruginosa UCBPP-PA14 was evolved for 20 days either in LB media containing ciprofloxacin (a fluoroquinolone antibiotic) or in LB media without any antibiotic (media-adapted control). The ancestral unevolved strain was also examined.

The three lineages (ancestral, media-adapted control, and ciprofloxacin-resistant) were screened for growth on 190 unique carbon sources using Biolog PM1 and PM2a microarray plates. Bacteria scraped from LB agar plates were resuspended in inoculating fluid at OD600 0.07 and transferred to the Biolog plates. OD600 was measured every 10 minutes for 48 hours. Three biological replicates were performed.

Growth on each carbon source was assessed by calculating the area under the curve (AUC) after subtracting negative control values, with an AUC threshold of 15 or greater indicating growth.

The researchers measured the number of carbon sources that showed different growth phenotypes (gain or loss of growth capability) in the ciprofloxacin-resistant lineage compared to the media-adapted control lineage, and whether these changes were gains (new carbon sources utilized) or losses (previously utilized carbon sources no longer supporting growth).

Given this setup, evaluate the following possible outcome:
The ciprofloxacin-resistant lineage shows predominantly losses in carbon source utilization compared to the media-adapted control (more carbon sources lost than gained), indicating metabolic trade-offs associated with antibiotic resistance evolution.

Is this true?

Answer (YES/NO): YES